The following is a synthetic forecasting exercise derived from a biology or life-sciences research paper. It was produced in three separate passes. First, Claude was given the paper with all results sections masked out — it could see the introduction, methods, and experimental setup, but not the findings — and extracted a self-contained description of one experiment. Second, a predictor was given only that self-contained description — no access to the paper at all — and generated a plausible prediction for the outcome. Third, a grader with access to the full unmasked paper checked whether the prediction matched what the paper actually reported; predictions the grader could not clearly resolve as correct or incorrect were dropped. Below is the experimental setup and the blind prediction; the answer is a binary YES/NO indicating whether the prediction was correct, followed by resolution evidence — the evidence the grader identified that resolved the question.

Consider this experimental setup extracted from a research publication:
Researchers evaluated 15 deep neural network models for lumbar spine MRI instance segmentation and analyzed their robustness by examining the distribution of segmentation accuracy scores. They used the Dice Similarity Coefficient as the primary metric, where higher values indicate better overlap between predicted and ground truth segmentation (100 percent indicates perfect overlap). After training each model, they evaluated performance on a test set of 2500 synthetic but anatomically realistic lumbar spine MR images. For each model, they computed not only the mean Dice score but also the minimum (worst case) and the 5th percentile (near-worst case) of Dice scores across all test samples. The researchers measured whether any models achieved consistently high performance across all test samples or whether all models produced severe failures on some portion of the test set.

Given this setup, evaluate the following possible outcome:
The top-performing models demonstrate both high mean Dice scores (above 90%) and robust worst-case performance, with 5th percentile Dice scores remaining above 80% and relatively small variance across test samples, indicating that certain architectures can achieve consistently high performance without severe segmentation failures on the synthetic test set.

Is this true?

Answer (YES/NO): NO